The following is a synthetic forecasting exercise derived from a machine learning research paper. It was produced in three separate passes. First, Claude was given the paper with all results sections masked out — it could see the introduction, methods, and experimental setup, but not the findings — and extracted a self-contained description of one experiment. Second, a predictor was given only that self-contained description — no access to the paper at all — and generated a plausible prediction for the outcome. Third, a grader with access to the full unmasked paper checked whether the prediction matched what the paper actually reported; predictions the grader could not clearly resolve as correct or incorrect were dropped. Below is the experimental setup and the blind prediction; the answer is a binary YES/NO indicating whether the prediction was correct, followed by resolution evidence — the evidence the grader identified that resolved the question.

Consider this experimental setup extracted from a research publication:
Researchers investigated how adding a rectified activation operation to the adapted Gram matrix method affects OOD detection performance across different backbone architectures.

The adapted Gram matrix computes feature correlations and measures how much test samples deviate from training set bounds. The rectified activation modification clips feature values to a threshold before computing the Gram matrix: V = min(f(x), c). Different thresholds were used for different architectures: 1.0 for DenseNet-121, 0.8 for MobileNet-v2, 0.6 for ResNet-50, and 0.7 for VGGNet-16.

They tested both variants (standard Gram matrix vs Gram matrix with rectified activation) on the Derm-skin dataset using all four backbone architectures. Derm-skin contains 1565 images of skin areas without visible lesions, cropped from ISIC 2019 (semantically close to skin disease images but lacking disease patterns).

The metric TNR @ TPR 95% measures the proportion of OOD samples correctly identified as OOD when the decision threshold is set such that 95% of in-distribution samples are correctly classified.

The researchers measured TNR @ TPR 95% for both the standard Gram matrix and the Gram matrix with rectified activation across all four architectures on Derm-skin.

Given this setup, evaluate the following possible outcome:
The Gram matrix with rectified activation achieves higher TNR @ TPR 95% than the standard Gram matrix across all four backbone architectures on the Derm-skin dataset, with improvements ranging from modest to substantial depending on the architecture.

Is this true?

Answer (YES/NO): NO